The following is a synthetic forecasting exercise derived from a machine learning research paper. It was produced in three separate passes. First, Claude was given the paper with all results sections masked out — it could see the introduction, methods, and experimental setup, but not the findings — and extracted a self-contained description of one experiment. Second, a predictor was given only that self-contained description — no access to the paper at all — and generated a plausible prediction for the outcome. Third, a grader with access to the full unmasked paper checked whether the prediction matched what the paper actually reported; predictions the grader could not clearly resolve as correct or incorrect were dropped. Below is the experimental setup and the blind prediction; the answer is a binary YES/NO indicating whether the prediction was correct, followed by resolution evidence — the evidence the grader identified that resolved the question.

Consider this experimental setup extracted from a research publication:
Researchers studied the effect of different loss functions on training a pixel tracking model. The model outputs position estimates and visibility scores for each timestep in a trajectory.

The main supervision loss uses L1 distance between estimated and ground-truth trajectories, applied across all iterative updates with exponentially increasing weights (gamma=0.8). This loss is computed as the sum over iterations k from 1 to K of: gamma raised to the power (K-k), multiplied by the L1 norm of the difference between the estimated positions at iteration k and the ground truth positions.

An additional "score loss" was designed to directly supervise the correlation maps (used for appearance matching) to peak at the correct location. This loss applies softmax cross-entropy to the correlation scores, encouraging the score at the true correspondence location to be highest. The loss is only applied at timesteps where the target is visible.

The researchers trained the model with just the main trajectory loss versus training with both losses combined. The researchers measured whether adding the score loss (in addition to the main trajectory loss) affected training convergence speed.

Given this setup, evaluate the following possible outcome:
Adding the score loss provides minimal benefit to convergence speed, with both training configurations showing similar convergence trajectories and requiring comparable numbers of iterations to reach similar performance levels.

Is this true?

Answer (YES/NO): NO